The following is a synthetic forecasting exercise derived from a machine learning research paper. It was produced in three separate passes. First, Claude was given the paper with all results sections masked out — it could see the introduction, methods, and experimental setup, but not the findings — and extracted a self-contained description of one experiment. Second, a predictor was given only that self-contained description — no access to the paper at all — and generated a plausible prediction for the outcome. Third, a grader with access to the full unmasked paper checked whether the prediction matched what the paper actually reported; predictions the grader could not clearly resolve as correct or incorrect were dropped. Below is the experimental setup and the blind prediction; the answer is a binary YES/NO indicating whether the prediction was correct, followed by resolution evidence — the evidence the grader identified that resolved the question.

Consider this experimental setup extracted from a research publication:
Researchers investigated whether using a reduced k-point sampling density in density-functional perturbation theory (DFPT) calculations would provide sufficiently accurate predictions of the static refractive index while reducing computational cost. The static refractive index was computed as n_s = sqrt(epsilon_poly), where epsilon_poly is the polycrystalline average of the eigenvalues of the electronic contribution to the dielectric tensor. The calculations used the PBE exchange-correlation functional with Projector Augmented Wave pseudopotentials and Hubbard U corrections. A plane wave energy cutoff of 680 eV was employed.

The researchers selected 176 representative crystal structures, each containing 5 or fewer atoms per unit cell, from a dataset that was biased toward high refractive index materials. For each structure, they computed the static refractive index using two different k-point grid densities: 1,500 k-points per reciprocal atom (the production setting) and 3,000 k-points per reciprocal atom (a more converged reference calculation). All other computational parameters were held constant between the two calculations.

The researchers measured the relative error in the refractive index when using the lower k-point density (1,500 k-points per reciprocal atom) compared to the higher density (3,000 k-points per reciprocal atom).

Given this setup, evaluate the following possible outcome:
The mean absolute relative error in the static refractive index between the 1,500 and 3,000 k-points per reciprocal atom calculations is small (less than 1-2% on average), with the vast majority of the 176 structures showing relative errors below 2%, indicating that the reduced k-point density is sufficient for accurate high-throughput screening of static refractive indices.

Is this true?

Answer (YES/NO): YES